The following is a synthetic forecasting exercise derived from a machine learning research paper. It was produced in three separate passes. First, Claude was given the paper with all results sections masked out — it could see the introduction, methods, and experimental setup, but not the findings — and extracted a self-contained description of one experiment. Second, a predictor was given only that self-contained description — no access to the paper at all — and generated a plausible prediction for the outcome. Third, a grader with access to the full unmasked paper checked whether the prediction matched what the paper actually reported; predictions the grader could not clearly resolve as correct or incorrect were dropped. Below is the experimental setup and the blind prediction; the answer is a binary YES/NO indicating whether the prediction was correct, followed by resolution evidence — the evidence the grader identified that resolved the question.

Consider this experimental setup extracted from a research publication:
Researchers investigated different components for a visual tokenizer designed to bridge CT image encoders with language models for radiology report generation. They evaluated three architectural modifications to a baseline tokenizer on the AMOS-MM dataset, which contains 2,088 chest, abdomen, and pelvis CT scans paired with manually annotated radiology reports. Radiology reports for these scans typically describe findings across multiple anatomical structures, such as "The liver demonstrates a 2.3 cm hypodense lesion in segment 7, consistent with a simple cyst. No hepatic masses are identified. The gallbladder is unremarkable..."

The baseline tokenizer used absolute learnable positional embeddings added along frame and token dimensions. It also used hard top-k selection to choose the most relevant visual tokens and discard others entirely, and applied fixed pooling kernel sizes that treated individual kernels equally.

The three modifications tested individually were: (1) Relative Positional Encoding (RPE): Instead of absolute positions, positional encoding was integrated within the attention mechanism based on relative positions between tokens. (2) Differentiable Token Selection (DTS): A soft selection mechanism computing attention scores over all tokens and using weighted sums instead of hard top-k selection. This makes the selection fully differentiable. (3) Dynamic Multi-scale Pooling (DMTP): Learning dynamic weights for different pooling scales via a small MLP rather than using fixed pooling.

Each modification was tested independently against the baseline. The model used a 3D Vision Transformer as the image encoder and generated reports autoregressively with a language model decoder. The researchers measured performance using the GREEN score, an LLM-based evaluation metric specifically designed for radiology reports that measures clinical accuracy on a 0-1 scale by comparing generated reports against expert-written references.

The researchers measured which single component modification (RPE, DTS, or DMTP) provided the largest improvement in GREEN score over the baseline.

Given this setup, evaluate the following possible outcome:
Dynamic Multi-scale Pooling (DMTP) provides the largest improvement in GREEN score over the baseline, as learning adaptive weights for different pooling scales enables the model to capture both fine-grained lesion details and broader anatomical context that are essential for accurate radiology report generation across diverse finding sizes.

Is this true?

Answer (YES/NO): NO